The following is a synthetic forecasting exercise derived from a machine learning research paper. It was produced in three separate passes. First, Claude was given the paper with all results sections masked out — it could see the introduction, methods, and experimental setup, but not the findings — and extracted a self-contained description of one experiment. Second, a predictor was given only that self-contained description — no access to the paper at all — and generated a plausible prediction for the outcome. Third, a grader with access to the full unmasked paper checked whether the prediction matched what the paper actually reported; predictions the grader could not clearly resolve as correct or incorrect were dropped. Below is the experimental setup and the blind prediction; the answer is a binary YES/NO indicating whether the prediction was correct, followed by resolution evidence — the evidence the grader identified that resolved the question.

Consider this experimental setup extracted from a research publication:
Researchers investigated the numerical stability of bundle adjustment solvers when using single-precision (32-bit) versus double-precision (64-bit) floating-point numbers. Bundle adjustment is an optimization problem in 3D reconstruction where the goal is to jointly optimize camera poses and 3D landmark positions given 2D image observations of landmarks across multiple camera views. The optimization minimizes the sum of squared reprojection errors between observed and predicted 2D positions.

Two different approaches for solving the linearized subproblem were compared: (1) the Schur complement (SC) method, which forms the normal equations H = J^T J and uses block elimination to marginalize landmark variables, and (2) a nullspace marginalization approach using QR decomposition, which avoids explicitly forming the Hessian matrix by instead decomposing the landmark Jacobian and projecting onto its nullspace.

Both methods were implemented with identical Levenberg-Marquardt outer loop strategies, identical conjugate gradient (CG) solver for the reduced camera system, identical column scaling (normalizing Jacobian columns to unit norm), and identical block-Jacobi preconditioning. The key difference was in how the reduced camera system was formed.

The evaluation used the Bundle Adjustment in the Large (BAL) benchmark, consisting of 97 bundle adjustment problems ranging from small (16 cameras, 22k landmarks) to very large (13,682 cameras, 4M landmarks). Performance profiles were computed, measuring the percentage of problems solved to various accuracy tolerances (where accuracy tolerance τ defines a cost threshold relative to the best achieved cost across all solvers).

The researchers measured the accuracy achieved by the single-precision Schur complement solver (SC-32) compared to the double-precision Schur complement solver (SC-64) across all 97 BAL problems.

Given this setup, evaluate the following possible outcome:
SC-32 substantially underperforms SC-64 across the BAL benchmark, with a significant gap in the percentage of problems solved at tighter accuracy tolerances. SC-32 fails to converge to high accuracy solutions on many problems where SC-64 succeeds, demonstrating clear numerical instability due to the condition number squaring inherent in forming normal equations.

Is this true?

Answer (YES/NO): YES